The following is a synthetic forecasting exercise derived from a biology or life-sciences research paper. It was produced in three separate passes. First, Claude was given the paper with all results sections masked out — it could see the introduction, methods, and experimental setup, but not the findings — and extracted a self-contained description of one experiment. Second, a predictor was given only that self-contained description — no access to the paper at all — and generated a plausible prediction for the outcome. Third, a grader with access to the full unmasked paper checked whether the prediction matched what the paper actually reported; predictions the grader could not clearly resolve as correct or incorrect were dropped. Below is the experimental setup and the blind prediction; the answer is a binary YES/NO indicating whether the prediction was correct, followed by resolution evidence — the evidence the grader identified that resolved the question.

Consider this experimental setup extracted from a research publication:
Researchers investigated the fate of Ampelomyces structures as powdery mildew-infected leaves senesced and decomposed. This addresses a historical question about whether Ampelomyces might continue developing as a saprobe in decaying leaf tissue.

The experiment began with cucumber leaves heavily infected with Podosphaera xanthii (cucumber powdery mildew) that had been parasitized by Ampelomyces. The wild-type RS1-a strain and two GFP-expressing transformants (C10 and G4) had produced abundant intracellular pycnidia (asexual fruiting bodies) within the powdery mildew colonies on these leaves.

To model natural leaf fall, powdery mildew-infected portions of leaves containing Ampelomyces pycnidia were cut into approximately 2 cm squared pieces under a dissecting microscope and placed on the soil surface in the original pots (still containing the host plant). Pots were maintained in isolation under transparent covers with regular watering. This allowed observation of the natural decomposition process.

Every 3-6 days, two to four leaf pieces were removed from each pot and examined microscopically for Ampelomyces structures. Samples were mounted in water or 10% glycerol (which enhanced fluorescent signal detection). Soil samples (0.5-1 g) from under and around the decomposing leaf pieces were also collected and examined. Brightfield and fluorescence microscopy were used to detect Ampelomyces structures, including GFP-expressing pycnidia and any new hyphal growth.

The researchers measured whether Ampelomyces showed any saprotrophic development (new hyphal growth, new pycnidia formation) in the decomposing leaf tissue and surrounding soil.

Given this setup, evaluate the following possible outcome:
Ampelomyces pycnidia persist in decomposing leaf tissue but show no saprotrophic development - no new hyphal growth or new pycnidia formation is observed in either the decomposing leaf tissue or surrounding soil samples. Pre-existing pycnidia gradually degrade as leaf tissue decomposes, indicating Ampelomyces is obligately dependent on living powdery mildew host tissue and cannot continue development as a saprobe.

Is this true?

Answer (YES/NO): NO